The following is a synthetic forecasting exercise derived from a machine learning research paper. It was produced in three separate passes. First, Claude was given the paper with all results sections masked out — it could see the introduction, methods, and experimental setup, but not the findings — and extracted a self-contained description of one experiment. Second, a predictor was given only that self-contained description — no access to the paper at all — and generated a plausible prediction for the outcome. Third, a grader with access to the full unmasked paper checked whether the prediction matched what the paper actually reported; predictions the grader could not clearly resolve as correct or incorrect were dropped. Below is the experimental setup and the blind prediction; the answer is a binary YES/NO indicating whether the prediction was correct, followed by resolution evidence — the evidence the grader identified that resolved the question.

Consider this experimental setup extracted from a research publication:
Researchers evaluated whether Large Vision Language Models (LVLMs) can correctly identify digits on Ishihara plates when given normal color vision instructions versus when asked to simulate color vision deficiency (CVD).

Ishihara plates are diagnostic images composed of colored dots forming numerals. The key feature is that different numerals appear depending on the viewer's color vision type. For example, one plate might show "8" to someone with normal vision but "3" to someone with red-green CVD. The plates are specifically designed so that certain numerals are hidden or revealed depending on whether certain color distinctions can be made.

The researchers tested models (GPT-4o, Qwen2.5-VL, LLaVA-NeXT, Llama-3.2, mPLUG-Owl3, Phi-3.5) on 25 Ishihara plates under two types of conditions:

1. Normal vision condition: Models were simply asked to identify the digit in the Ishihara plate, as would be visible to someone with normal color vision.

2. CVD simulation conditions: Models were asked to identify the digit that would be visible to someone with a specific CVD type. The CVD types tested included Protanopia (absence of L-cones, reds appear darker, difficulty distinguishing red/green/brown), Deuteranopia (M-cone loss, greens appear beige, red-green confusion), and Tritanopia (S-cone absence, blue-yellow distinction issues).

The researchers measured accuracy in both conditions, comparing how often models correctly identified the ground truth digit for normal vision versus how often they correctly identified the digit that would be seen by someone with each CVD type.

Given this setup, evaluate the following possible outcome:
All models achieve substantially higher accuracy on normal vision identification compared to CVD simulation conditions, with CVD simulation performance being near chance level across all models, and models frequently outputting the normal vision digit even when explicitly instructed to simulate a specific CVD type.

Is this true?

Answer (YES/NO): NO